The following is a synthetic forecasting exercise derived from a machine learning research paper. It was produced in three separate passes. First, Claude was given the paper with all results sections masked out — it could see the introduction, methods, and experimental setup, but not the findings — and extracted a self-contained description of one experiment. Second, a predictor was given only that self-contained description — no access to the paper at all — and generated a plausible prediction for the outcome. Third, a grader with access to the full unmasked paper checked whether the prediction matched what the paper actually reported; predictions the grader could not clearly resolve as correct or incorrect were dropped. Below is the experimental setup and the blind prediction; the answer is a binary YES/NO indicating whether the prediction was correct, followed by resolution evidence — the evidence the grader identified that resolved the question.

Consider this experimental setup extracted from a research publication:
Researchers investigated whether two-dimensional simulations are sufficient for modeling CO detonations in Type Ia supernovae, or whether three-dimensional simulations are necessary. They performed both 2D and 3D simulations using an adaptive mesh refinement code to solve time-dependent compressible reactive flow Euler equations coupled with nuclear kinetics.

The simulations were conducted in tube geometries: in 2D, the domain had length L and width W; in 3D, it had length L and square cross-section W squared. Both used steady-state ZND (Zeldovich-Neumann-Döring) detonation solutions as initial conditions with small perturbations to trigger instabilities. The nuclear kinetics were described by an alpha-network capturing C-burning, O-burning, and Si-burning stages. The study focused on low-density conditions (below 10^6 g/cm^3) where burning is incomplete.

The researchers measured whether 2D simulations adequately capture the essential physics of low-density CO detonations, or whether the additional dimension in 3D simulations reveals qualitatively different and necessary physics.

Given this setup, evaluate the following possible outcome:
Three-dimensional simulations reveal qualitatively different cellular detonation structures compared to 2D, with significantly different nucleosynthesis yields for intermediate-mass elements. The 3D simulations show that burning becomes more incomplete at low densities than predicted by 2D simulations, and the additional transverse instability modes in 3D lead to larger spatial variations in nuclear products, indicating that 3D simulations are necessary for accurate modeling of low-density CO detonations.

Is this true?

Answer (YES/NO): NO